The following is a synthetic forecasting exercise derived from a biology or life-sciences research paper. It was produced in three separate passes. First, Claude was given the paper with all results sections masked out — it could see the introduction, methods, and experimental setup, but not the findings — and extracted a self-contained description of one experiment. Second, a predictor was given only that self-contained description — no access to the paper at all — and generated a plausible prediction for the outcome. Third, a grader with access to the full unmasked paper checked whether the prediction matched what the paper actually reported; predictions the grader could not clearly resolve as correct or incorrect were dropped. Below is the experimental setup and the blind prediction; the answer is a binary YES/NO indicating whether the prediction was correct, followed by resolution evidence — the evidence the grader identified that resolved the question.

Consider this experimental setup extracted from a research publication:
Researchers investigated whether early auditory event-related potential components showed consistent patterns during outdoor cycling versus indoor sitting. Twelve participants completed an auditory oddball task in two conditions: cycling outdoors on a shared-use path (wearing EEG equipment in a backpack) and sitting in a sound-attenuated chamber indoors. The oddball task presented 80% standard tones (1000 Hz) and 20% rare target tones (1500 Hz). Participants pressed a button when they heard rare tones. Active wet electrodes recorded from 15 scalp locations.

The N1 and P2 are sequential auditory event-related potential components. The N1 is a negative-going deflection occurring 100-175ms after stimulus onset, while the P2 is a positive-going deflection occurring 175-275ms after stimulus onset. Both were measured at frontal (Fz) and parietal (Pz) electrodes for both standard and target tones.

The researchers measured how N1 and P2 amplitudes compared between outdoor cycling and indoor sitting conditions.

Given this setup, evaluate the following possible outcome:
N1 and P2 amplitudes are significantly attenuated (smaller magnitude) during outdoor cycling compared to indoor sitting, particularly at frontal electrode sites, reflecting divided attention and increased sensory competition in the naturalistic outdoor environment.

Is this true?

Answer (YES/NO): NO